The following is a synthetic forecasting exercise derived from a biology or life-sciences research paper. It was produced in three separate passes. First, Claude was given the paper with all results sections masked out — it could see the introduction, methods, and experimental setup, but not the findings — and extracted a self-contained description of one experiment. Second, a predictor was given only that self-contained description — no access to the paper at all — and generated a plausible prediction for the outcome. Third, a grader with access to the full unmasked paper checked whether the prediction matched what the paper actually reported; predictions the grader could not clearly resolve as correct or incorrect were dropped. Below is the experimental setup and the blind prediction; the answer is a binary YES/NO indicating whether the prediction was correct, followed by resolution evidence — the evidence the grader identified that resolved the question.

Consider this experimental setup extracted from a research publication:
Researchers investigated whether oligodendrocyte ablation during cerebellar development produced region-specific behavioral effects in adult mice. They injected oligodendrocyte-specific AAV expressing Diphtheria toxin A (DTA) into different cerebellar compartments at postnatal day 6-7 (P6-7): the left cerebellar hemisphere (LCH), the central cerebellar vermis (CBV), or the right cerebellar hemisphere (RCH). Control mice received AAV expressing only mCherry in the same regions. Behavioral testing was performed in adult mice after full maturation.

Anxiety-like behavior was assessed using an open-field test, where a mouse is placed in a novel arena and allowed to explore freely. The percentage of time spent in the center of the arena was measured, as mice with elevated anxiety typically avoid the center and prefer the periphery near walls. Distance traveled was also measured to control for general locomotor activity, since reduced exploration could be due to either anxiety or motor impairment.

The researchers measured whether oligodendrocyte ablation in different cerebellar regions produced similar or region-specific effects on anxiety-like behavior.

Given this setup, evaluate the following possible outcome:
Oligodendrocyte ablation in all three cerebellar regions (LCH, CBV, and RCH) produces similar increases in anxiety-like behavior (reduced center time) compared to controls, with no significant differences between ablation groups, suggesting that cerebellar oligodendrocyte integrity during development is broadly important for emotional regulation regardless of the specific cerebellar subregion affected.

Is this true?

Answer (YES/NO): NO